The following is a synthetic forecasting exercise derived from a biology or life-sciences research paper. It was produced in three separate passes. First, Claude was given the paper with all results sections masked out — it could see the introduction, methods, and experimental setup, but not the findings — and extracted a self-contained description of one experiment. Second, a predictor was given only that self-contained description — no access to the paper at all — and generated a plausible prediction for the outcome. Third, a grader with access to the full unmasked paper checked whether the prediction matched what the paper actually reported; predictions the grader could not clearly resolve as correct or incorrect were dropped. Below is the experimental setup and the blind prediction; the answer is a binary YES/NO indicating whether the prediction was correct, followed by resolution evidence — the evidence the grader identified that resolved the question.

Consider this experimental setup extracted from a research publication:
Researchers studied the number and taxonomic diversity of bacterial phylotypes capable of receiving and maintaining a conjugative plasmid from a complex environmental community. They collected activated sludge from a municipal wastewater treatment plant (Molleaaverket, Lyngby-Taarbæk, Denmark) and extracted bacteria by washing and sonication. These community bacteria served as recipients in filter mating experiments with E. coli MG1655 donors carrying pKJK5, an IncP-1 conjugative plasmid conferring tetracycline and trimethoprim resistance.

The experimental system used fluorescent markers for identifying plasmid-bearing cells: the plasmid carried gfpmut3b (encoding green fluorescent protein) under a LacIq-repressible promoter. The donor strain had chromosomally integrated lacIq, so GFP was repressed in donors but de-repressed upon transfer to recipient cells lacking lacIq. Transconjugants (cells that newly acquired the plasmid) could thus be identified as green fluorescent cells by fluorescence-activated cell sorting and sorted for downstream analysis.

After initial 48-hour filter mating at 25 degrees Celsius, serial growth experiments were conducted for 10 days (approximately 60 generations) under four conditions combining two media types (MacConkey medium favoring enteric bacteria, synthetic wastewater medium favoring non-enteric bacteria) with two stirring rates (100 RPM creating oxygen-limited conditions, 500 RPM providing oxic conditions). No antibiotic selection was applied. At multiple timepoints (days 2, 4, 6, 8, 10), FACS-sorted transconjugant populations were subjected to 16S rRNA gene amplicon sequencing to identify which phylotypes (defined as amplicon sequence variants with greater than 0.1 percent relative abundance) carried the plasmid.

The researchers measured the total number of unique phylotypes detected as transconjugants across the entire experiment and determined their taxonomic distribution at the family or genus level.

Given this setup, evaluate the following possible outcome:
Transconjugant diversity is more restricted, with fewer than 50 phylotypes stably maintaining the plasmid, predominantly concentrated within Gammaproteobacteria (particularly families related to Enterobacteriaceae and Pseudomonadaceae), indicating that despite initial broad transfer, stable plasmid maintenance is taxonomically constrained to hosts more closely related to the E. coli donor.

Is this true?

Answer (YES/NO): NO